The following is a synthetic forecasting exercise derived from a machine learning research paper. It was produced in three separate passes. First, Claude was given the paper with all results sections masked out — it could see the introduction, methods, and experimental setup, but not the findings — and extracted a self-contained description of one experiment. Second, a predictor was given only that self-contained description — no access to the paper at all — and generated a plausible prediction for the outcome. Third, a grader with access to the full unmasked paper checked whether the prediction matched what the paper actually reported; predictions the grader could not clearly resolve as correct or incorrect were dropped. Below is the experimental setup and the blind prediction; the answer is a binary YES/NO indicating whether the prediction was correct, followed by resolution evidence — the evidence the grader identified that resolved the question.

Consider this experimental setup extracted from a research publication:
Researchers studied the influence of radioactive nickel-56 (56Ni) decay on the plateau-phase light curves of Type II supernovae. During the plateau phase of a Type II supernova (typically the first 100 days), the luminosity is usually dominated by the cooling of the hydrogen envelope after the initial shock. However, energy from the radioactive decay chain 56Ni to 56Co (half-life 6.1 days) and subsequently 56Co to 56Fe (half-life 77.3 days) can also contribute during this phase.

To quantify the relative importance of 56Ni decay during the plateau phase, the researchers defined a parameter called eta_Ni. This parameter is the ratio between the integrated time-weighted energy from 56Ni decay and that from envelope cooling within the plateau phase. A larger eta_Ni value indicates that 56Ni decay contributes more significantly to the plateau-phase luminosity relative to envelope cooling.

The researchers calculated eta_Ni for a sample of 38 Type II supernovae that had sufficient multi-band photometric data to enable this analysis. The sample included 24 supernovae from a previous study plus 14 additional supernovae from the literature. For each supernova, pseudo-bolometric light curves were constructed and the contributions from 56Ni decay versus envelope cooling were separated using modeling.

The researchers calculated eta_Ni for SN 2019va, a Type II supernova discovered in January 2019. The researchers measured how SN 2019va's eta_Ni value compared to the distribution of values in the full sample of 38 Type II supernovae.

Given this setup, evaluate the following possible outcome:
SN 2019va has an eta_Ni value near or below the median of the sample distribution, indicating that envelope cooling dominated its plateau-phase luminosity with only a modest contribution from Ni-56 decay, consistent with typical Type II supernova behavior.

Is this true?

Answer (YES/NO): NO